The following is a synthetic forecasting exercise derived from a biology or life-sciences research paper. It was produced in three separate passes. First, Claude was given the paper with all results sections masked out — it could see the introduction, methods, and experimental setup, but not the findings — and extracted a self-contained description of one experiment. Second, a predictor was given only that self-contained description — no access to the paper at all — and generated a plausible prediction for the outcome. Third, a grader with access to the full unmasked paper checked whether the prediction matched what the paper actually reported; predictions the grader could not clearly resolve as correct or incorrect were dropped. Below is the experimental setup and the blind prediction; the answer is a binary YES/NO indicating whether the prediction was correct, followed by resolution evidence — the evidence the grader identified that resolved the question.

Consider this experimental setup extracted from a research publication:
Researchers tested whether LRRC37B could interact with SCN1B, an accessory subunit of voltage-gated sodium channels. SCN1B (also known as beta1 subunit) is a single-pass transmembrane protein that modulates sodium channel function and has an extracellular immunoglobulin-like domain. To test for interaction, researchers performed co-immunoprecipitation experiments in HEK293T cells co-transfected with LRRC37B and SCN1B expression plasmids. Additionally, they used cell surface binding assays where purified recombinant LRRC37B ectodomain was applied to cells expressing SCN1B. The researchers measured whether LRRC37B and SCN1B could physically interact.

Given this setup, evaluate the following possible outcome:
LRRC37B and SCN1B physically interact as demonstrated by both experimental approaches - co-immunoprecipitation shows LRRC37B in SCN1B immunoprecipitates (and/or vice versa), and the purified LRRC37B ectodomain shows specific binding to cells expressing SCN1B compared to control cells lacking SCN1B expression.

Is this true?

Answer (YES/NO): YES